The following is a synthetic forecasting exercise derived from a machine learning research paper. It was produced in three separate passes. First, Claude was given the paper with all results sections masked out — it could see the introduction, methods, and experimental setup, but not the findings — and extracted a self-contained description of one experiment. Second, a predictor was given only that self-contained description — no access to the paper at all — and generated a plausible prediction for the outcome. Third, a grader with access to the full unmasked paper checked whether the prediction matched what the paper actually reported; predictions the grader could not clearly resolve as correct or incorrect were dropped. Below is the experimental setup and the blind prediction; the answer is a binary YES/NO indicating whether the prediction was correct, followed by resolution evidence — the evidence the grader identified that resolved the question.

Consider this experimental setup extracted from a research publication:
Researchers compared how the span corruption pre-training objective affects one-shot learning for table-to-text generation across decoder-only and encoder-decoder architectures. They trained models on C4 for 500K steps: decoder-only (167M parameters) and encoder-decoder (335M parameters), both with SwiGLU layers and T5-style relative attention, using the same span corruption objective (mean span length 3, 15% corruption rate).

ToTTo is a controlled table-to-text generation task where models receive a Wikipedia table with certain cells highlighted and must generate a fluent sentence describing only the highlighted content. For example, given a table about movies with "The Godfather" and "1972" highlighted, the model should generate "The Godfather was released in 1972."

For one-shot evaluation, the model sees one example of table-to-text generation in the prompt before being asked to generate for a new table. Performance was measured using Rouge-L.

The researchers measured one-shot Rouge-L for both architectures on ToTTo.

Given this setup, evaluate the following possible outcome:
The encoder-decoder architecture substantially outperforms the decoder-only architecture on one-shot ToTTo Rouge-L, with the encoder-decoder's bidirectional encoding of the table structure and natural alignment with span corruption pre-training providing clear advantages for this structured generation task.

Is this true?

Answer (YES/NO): YES